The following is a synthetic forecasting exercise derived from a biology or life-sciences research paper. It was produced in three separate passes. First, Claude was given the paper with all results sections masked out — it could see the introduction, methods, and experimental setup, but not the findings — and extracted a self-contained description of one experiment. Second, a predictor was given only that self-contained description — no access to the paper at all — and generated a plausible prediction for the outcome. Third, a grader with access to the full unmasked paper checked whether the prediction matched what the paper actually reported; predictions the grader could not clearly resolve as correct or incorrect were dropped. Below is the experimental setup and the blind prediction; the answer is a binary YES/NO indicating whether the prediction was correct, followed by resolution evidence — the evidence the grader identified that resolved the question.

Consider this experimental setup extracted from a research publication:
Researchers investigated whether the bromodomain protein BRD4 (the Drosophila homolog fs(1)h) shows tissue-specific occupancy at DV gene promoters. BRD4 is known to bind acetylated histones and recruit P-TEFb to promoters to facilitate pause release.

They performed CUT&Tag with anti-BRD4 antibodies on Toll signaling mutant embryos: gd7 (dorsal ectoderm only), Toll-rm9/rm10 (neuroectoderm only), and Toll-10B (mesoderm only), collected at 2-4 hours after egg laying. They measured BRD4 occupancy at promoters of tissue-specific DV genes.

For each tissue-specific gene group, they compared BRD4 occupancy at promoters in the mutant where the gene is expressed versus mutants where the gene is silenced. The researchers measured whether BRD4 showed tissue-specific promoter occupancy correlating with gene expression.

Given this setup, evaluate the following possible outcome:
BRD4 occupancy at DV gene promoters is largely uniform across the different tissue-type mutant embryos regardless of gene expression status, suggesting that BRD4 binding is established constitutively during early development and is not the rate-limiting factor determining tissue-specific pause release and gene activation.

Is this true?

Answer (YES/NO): NO